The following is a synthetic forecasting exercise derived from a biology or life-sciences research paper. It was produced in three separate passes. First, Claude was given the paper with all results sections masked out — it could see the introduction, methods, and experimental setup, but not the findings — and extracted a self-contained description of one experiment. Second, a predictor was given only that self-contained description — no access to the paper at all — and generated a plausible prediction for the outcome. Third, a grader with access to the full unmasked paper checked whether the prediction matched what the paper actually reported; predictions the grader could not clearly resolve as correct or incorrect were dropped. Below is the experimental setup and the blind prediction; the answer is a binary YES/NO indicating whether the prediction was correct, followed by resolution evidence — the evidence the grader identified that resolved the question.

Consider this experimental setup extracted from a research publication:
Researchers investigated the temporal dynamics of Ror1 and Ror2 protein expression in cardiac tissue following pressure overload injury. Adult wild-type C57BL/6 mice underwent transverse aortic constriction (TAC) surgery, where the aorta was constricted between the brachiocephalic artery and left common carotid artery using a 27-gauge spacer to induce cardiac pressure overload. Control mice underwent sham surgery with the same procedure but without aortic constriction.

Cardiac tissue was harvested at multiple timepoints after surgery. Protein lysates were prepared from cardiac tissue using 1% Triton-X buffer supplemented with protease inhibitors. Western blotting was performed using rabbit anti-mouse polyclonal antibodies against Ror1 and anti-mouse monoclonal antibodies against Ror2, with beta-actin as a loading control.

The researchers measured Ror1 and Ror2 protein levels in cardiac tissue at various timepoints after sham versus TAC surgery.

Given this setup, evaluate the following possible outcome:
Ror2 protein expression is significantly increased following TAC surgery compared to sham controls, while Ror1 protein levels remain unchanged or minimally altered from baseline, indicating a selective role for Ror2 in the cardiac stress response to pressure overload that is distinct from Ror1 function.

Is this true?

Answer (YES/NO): NO